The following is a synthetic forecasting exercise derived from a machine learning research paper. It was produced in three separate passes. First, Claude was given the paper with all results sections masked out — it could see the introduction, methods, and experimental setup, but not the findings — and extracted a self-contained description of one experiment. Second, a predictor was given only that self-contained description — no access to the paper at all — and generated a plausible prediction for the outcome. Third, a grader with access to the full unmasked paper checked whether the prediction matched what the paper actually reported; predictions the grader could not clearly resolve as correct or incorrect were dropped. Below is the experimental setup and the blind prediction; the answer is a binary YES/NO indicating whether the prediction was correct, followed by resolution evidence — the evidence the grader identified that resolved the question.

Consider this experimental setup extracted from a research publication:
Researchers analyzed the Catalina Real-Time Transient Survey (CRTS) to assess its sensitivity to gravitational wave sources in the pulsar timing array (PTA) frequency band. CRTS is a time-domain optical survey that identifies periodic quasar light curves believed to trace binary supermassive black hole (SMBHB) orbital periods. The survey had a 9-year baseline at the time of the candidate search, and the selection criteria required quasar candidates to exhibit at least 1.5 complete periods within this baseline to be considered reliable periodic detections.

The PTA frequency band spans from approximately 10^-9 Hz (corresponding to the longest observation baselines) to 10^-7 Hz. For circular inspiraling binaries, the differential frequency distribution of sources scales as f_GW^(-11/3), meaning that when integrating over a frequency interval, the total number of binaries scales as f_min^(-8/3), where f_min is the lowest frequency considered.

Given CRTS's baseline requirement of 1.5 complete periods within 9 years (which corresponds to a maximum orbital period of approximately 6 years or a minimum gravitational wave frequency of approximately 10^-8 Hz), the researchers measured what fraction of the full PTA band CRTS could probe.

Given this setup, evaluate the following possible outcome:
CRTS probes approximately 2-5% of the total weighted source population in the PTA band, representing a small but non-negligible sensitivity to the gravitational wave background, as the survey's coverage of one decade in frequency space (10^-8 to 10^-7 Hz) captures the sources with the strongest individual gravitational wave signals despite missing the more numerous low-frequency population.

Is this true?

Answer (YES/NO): NO